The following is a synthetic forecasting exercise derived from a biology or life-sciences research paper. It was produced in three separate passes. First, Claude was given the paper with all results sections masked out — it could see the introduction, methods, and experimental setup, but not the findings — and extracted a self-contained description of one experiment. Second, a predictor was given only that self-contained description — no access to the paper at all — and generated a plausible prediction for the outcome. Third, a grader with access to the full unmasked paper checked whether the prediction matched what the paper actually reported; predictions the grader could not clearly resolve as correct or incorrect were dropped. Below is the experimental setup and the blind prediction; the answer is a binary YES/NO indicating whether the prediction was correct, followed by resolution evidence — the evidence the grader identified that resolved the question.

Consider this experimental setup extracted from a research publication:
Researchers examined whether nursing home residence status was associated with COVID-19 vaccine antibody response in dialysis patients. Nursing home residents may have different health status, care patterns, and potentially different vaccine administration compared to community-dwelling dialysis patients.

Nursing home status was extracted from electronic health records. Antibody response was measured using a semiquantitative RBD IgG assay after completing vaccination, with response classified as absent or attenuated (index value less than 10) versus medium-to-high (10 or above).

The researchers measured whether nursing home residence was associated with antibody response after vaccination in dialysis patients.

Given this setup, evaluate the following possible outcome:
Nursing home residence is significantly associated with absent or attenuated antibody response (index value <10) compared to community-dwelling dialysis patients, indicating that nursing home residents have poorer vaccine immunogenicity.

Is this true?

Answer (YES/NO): NO